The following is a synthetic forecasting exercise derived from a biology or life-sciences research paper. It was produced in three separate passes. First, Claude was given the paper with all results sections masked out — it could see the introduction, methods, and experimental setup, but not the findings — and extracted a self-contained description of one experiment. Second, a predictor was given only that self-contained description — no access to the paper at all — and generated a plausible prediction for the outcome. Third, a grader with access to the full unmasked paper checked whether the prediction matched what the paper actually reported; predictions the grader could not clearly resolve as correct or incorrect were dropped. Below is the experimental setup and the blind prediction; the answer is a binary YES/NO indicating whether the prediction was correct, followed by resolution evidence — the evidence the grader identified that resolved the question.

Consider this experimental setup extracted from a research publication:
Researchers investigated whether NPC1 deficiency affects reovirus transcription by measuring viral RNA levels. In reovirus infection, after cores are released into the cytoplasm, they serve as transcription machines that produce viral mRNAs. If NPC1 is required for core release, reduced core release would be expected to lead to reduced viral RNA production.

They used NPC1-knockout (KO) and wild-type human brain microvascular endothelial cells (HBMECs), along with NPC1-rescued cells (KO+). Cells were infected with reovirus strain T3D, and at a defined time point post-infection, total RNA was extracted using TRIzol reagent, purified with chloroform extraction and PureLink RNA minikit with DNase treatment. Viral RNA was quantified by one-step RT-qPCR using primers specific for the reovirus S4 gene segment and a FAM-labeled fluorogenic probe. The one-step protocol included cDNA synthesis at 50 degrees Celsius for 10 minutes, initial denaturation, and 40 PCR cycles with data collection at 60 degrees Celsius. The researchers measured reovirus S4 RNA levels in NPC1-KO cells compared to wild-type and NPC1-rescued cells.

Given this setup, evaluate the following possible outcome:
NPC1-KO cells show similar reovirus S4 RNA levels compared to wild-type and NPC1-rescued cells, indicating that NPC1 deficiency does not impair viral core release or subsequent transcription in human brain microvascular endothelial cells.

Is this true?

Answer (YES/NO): NO